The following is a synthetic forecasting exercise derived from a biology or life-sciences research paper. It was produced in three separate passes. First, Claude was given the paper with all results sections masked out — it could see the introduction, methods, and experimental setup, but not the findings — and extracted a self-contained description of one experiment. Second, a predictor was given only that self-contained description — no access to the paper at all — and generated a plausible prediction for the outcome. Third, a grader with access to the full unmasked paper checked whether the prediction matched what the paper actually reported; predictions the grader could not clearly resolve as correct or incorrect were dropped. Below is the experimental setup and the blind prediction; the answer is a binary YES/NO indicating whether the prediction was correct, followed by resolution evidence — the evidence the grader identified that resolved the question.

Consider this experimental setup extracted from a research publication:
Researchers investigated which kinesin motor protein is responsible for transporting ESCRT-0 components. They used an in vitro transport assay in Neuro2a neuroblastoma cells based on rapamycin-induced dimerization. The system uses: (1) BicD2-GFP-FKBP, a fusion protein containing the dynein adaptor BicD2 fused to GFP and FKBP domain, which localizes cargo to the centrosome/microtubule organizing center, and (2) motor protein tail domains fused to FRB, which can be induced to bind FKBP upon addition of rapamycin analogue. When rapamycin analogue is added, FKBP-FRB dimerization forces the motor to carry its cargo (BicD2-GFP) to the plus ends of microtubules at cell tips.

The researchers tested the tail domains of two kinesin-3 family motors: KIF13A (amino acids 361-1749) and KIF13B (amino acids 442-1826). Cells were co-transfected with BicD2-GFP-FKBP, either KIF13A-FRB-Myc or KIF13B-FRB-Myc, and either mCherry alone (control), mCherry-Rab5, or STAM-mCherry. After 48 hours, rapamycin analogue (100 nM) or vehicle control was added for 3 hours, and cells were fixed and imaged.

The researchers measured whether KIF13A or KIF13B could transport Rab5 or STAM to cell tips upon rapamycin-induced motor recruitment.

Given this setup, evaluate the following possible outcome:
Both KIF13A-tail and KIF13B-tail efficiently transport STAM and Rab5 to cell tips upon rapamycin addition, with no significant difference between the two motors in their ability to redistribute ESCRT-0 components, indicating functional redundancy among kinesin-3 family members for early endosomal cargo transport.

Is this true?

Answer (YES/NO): NO